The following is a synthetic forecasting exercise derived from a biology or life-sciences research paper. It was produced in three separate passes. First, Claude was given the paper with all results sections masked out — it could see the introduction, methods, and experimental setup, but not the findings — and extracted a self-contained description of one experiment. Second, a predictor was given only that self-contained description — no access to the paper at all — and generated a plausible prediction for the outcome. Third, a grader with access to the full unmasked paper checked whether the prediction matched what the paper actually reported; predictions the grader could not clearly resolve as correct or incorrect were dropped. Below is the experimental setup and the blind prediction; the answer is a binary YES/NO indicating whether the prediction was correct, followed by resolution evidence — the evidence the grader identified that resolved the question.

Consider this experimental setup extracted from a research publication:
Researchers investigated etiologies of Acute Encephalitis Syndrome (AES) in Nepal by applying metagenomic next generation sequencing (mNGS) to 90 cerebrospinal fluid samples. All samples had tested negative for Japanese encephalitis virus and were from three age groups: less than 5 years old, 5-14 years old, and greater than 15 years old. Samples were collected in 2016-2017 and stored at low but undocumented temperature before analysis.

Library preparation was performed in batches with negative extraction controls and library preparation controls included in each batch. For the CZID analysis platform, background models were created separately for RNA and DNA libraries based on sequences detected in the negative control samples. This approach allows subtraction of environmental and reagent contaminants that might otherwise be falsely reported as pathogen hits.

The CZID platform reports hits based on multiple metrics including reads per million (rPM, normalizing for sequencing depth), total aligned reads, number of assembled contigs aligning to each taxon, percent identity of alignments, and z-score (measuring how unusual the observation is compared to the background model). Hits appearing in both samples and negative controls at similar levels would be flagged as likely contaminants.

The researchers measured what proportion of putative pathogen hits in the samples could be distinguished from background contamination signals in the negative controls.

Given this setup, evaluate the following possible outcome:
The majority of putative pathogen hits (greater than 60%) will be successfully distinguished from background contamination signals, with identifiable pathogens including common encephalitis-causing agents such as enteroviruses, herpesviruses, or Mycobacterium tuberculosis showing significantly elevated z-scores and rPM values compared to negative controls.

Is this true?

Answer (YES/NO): NO